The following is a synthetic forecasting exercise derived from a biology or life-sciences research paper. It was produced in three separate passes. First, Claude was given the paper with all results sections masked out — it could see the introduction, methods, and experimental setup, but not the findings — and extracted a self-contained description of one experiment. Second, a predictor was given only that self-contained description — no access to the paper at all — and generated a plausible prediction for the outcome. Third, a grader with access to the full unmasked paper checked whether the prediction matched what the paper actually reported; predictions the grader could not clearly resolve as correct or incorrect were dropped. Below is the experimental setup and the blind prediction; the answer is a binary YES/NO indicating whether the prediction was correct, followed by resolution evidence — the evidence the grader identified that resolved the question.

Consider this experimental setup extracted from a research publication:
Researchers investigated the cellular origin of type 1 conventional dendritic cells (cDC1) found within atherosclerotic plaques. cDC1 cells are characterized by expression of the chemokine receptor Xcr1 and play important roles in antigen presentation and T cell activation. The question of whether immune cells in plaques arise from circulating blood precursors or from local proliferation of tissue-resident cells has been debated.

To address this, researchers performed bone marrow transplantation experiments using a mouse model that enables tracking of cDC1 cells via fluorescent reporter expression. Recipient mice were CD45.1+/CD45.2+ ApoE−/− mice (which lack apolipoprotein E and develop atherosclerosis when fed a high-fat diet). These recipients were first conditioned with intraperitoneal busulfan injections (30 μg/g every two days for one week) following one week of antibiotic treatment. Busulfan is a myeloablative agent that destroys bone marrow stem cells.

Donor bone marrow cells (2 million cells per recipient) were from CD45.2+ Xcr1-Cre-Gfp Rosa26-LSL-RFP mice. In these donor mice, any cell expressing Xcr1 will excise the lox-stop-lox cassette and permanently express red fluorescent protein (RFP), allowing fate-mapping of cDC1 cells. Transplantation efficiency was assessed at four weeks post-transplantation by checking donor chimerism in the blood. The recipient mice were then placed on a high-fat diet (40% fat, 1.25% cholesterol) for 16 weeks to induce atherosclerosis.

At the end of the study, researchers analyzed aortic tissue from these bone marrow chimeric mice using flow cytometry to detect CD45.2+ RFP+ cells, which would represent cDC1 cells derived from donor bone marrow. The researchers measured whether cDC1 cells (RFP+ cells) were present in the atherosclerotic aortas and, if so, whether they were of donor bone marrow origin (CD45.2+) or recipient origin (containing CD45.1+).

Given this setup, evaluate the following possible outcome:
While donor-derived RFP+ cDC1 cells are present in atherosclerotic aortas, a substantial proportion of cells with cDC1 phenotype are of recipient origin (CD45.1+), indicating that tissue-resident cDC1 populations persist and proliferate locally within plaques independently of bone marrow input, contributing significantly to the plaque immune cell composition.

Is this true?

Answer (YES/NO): NO